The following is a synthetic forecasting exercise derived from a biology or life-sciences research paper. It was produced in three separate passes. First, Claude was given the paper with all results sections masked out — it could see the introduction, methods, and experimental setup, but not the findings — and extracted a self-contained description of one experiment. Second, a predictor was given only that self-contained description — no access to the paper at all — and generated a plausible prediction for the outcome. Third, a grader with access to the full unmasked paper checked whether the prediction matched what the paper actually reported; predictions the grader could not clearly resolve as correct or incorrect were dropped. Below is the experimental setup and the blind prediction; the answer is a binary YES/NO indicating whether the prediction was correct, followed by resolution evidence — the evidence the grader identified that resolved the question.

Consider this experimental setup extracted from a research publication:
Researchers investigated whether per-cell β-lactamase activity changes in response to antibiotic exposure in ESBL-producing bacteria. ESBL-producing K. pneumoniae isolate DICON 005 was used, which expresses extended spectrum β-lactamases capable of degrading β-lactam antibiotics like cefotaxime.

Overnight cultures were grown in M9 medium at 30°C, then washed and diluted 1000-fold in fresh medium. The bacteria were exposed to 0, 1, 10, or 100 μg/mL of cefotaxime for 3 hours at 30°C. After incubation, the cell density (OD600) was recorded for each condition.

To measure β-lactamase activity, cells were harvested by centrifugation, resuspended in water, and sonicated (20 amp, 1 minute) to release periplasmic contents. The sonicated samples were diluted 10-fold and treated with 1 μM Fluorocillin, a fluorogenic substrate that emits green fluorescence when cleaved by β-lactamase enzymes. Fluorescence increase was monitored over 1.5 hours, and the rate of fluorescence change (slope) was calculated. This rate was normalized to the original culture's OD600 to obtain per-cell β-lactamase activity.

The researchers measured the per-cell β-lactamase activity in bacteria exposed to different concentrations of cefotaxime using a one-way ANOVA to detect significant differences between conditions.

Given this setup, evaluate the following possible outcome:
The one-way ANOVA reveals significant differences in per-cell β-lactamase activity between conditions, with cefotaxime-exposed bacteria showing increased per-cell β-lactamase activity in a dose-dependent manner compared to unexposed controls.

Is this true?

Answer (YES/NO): NO